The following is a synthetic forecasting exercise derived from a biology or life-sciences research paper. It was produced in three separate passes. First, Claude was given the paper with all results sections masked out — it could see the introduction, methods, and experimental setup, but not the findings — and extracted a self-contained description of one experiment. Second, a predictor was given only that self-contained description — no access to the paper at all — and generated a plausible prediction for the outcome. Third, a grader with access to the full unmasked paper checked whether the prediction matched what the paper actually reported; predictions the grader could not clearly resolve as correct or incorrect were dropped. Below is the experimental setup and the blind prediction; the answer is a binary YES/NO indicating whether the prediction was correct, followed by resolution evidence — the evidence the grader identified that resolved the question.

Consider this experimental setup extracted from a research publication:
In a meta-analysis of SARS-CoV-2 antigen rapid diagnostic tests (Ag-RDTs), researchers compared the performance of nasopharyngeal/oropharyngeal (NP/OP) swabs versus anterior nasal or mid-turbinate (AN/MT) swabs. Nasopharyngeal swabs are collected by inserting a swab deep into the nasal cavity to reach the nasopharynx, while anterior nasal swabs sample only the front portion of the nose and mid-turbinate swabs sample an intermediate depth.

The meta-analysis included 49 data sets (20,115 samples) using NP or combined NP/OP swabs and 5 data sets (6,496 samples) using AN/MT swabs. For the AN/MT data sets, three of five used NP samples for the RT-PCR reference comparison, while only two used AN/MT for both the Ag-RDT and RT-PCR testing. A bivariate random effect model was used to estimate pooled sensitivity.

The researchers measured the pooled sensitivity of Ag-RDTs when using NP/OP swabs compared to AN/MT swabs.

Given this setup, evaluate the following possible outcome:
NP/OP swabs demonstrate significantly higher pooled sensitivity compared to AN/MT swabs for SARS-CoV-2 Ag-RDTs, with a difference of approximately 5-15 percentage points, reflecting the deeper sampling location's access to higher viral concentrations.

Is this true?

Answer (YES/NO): NO